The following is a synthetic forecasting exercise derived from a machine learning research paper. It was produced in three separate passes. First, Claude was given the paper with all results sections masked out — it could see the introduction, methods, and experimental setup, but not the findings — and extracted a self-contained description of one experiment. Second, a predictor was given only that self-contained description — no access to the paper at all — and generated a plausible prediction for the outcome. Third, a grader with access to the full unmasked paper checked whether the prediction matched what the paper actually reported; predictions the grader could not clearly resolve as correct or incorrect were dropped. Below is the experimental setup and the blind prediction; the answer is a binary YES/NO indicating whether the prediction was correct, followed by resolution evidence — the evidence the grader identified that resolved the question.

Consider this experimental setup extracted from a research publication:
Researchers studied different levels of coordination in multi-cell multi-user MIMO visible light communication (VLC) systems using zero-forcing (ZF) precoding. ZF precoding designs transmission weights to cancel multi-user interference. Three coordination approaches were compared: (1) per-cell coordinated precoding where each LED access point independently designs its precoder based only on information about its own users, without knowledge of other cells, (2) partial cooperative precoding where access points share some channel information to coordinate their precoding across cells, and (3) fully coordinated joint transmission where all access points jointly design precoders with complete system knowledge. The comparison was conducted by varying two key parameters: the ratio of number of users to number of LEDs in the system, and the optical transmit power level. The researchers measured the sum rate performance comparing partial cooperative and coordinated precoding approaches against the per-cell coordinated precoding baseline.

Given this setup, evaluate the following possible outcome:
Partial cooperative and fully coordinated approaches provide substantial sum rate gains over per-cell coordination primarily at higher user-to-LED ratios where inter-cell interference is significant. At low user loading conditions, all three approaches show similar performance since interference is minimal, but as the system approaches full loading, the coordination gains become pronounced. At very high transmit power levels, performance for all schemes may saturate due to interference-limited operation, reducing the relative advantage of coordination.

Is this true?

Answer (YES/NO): NO